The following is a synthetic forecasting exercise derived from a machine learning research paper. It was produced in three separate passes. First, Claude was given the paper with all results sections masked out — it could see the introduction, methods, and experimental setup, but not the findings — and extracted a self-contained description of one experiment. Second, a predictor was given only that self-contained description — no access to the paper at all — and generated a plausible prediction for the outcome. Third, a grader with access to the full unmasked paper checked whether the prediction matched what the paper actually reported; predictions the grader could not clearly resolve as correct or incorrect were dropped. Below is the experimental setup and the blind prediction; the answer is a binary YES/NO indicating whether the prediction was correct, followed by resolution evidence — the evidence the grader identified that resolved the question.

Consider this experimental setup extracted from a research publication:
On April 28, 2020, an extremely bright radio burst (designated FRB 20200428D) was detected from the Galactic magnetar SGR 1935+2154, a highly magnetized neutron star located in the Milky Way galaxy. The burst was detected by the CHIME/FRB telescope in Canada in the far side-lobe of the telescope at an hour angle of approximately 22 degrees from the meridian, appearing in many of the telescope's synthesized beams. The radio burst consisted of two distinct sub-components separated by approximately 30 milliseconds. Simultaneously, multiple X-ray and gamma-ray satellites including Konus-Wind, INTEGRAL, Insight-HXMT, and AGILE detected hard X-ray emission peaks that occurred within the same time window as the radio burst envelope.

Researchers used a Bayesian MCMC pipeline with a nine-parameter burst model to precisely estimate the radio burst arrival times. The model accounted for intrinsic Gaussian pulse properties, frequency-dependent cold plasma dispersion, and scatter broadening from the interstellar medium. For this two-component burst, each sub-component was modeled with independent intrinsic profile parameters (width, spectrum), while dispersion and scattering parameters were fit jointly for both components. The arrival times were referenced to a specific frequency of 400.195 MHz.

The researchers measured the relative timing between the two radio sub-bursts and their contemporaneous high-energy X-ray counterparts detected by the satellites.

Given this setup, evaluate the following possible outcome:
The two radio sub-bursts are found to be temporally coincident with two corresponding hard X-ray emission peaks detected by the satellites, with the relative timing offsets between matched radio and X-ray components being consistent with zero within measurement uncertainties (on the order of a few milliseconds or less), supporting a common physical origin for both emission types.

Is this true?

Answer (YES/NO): NO